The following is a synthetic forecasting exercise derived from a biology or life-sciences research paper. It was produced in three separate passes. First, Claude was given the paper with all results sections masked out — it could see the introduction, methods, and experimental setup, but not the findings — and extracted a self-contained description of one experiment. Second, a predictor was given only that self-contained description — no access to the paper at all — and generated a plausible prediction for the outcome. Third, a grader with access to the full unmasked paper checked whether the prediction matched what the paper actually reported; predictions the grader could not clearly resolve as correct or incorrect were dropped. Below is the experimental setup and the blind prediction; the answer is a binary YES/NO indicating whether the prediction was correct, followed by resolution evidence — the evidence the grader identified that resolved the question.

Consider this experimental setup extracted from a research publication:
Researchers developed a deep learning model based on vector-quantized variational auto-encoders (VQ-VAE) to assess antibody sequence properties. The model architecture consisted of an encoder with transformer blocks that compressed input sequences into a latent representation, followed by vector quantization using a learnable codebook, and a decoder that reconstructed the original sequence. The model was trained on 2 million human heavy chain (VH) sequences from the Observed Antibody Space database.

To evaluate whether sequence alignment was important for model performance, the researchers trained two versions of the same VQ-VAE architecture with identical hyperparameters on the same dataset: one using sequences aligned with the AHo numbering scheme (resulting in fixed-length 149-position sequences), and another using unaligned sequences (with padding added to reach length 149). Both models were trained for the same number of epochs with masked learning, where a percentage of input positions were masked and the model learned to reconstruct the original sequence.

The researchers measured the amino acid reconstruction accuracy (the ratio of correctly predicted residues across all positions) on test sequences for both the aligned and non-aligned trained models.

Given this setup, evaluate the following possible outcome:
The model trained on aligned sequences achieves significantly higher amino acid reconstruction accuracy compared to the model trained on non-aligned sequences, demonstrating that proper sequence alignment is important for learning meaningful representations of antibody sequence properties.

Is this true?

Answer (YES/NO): YES